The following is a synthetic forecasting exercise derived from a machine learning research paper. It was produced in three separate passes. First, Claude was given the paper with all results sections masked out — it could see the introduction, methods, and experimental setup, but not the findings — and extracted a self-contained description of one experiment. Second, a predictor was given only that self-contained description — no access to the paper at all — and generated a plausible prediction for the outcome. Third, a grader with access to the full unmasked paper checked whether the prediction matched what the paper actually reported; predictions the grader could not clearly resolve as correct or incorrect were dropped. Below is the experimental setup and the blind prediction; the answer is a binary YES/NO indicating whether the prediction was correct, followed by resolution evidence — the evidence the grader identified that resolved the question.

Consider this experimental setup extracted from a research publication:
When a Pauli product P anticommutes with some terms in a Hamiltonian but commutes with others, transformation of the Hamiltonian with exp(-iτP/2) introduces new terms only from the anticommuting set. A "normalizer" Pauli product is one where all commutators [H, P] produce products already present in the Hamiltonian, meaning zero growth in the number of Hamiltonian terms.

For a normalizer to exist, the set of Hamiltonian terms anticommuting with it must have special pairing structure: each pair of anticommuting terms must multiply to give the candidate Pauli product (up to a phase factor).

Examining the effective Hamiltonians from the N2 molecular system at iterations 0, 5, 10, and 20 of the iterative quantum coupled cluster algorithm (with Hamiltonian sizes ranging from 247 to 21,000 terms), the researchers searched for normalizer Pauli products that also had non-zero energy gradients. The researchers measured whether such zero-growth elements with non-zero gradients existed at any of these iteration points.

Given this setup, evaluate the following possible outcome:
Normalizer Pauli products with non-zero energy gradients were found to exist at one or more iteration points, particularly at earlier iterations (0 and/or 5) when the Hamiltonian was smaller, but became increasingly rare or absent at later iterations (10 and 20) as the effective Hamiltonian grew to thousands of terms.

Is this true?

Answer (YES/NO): NO